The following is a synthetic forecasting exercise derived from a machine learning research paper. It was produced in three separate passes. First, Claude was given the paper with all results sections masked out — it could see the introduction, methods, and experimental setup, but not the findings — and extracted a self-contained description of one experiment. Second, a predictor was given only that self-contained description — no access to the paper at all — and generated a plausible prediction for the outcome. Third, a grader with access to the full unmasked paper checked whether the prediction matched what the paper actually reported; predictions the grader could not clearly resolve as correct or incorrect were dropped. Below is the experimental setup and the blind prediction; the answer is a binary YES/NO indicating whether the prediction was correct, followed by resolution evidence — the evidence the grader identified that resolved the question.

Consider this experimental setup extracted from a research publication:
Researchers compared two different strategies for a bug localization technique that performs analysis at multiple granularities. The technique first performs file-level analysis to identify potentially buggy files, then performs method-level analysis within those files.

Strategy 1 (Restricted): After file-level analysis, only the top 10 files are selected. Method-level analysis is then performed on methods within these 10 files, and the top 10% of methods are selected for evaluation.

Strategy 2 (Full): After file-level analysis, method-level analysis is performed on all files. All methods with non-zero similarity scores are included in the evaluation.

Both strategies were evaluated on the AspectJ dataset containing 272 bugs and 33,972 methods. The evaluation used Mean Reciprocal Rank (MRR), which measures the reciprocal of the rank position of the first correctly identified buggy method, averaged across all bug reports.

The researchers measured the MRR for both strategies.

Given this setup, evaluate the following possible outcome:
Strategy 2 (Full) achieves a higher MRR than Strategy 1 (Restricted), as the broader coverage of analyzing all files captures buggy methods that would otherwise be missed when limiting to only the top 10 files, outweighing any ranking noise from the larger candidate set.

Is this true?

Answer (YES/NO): YES